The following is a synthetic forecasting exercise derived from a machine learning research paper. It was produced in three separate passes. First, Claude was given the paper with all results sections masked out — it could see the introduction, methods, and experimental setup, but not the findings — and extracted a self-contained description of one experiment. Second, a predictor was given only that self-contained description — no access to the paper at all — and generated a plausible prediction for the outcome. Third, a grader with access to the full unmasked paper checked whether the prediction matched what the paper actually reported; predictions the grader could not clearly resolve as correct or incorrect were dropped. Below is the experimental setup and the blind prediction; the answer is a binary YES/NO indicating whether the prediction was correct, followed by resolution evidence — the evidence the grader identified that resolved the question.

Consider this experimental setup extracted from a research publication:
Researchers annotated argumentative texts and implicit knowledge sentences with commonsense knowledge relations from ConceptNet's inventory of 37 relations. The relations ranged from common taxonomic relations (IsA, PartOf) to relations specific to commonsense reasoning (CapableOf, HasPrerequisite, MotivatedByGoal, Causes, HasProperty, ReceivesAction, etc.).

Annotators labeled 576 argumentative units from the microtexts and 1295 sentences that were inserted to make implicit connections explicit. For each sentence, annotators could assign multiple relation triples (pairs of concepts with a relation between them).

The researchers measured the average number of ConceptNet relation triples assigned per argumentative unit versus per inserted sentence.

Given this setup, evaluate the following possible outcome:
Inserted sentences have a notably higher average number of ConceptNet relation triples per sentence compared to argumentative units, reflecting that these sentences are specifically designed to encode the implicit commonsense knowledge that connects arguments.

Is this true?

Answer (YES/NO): NO